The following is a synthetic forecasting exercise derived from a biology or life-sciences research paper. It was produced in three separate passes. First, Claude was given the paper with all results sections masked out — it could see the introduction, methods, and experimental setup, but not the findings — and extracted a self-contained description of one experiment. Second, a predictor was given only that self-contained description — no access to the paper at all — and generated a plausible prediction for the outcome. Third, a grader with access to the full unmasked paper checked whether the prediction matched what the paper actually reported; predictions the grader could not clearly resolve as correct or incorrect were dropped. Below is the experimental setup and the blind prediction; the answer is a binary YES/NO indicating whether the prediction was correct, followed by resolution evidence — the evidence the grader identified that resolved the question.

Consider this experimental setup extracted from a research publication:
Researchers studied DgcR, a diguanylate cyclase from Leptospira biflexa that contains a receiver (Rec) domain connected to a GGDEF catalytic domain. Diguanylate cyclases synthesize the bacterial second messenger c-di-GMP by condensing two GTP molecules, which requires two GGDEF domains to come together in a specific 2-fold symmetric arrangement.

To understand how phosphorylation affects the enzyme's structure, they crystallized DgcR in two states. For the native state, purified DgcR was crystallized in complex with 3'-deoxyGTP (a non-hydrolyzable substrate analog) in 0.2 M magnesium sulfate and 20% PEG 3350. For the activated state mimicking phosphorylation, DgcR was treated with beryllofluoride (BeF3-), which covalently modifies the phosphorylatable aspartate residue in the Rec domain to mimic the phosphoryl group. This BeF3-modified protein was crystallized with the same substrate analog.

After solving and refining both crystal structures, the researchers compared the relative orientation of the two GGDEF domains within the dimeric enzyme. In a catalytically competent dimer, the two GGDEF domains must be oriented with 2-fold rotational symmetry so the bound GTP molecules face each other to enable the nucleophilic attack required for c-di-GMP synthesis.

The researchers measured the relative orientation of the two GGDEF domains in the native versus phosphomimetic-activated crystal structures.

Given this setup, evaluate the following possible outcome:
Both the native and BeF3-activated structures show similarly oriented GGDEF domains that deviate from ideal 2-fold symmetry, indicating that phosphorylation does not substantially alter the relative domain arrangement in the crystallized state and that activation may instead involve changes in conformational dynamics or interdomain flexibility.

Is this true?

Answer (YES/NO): NO